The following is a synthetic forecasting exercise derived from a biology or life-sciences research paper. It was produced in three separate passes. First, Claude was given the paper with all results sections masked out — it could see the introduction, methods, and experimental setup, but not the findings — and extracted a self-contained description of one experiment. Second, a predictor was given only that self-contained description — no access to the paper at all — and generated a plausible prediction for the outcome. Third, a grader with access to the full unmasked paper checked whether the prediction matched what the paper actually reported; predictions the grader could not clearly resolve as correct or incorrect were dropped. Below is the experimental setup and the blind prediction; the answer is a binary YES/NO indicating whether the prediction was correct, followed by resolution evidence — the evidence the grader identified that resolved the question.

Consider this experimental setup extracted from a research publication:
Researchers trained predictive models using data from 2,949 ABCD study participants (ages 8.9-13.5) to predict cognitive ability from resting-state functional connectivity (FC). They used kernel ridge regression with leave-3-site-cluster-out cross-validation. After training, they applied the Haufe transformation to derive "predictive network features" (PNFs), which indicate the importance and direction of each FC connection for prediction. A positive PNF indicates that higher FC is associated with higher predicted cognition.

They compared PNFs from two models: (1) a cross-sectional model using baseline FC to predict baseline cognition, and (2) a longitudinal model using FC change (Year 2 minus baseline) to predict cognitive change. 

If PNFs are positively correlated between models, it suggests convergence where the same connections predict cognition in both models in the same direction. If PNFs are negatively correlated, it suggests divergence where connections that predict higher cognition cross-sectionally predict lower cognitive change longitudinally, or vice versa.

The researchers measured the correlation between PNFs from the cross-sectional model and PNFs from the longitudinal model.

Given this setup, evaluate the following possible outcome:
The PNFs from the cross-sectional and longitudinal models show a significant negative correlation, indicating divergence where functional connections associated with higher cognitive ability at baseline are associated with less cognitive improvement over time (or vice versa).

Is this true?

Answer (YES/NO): NO